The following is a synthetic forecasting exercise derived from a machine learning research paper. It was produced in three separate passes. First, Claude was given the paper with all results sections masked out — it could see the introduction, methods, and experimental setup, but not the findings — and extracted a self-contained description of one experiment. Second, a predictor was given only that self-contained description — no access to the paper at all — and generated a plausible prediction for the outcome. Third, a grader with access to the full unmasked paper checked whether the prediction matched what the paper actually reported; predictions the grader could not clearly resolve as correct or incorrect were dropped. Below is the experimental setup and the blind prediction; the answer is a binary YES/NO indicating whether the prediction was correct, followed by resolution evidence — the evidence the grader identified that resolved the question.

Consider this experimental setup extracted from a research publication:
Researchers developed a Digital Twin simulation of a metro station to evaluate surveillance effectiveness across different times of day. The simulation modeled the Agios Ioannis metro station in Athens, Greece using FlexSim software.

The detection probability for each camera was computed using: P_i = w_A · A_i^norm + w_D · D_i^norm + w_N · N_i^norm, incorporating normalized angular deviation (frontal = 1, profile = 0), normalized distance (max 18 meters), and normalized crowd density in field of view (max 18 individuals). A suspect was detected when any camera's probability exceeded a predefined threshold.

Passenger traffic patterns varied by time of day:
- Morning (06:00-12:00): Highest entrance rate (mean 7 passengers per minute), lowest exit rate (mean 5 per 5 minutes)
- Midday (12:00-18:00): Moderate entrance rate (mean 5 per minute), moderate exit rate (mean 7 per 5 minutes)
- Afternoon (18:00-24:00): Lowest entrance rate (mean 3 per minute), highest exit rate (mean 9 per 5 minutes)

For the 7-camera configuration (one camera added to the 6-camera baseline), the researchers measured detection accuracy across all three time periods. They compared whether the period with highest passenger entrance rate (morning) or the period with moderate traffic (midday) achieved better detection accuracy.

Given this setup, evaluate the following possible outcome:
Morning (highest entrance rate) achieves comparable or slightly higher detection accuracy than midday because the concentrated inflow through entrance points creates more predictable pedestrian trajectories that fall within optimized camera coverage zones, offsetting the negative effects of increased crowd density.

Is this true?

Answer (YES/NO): NO